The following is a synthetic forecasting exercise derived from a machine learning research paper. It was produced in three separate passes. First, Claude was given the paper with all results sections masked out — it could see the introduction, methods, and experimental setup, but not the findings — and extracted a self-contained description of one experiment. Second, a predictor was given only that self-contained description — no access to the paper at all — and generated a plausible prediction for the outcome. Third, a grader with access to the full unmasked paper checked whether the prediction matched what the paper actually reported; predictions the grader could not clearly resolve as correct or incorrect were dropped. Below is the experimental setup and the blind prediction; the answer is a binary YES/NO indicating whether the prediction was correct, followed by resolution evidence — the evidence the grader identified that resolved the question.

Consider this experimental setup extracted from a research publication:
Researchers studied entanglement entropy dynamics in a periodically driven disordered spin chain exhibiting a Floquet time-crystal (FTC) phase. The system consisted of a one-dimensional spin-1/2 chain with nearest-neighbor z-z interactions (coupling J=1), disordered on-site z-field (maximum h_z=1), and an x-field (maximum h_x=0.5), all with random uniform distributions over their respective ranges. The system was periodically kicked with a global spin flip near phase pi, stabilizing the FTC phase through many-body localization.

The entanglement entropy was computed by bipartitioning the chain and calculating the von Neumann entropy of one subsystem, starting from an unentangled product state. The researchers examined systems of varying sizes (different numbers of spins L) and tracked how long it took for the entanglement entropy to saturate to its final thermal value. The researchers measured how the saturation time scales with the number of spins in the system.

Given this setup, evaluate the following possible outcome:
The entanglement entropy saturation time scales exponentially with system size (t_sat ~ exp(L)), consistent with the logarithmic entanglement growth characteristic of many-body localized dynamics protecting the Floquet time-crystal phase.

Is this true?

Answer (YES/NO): YES